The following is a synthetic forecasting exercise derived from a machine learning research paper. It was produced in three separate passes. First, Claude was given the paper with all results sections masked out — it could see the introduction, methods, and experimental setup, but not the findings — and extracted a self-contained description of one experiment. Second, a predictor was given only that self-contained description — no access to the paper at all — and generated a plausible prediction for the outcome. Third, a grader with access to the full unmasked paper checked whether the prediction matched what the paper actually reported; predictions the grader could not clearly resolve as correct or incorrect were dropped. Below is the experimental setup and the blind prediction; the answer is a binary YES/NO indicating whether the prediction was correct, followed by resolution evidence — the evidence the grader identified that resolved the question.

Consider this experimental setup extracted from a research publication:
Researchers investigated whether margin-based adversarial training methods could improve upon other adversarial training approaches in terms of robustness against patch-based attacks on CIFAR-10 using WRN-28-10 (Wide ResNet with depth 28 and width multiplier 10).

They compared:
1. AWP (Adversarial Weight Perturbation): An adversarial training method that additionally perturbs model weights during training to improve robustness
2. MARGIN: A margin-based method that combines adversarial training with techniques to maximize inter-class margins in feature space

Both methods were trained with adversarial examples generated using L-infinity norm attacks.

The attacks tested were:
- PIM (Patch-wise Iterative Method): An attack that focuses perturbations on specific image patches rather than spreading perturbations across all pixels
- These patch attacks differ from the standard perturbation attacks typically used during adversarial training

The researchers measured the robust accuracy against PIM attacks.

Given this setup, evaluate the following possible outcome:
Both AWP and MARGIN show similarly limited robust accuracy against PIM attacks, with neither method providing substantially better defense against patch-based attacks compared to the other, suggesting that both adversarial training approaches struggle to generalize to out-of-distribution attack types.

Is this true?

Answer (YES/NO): NO